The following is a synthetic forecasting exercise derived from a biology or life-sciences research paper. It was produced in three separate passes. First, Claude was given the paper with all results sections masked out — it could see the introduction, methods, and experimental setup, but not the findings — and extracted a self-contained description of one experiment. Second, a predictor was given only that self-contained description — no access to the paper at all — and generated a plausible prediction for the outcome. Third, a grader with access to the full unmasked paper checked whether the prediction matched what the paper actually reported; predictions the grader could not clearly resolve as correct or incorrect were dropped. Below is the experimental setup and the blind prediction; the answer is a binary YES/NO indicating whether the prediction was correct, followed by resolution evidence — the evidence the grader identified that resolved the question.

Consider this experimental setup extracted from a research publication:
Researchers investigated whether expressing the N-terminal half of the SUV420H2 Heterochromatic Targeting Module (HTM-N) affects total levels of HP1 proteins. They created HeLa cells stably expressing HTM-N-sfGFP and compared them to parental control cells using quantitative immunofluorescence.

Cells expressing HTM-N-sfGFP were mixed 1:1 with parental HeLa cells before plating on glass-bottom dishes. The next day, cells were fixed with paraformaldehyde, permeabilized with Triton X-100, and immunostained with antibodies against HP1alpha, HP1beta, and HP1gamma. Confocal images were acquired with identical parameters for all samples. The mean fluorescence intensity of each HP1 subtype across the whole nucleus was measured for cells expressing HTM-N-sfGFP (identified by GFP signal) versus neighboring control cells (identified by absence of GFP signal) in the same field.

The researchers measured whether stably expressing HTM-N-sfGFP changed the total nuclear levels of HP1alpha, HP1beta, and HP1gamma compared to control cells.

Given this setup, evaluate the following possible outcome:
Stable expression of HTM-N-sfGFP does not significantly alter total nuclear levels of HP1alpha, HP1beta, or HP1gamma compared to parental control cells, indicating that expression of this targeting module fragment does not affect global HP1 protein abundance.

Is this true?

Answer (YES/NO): NO